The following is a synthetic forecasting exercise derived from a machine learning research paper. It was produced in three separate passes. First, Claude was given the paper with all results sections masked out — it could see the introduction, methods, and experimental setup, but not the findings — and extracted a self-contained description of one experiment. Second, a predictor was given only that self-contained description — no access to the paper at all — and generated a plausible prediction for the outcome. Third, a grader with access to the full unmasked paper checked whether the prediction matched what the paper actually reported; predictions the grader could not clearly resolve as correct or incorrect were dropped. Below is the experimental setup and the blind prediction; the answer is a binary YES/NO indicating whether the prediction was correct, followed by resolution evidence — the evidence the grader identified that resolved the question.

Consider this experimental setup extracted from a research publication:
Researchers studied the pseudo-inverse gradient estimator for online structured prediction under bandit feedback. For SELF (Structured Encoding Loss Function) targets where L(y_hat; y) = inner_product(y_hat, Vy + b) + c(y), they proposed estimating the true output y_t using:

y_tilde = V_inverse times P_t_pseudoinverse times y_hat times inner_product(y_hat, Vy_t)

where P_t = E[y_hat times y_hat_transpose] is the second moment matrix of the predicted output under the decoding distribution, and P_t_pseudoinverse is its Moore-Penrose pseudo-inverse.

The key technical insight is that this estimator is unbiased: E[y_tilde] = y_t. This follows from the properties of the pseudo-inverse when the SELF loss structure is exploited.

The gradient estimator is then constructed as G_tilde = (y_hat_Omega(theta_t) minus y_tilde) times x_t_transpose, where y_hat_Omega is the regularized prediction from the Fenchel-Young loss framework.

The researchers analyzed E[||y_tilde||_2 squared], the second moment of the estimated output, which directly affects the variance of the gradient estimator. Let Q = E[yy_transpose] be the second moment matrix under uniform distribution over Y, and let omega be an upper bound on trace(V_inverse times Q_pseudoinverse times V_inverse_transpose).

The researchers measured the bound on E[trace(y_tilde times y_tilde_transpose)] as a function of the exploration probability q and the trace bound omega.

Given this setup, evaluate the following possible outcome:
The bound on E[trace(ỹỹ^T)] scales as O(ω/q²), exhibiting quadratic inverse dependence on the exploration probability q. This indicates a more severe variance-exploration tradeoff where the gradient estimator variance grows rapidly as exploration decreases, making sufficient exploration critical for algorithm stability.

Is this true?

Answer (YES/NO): NO